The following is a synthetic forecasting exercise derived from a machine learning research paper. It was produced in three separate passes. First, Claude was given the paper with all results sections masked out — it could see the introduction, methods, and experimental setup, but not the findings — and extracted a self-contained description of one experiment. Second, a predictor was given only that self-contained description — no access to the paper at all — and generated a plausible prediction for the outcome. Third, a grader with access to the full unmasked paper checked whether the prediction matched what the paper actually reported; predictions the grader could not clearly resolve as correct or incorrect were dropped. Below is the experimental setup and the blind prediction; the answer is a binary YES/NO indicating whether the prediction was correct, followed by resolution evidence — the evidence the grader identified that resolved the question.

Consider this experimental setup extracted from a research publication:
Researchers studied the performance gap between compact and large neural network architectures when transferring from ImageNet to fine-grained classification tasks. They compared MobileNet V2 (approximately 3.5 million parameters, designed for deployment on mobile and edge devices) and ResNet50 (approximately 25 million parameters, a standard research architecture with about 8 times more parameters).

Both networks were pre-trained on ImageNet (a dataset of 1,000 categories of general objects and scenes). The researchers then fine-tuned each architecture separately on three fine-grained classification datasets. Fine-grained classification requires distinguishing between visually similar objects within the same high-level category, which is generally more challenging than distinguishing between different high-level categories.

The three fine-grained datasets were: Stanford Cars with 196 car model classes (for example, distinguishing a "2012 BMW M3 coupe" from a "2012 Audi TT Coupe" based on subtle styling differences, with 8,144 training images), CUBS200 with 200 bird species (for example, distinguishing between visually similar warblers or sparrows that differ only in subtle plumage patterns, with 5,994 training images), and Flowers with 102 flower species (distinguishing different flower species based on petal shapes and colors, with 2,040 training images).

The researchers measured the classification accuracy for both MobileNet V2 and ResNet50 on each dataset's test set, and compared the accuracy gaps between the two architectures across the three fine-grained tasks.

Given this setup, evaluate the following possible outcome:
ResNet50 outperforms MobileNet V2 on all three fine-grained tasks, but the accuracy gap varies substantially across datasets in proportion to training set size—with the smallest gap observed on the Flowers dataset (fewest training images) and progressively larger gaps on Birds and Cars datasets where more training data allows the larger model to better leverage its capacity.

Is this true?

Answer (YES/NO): NO